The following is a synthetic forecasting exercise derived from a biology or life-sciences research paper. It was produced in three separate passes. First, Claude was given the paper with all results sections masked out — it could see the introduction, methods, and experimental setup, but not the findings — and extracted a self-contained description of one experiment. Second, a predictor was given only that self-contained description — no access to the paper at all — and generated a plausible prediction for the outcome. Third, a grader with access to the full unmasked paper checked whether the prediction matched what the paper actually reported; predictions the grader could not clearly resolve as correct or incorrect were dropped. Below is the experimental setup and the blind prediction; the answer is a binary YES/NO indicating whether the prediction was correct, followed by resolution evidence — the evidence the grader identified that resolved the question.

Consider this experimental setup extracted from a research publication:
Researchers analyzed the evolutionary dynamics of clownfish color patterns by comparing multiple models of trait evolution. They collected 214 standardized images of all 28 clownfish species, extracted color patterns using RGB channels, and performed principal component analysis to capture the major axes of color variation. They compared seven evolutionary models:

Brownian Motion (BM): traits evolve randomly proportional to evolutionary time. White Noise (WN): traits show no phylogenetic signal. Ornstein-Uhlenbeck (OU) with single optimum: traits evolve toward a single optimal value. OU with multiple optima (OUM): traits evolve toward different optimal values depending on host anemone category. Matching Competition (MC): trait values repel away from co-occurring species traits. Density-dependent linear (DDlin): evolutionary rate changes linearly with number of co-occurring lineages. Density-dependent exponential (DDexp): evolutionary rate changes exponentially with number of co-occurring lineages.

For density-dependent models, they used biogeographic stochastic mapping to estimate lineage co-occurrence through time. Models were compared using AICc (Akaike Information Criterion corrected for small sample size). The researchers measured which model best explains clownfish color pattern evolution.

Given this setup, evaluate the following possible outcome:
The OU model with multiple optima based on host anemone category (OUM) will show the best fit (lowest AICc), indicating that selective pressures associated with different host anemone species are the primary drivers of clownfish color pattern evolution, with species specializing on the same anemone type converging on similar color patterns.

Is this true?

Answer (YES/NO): YES